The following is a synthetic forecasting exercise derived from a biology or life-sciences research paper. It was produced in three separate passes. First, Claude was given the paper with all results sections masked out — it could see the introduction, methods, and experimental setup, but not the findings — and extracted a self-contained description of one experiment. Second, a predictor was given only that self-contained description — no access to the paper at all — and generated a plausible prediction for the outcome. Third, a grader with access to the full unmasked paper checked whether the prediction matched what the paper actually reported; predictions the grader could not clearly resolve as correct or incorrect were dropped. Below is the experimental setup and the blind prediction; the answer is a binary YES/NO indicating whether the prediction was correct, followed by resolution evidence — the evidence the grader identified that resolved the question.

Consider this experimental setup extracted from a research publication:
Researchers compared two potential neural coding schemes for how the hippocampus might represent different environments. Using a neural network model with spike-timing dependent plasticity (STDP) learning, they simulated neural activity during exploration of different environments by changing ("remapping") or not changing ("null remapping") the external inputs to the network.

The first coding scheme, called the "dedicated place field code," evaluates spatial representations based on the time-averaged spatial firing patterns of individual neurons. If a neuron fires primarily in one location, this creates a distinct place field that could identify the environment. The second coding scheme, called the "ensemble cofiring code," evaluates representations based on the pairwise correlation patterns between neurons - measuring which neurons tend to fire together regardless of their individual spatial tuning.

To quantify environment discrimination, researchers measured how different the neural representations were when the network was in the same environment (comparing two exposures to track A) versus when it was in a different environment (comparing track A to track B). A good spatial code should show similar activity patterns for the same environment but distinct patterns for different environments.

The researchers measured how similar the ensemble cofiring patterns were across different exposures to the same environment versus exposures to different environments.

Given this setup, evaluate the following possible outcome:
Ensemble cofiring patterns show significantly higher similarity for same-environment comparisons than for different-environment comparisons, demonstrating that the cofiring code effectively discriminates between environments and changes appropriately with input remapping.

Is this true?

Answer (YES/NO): NO